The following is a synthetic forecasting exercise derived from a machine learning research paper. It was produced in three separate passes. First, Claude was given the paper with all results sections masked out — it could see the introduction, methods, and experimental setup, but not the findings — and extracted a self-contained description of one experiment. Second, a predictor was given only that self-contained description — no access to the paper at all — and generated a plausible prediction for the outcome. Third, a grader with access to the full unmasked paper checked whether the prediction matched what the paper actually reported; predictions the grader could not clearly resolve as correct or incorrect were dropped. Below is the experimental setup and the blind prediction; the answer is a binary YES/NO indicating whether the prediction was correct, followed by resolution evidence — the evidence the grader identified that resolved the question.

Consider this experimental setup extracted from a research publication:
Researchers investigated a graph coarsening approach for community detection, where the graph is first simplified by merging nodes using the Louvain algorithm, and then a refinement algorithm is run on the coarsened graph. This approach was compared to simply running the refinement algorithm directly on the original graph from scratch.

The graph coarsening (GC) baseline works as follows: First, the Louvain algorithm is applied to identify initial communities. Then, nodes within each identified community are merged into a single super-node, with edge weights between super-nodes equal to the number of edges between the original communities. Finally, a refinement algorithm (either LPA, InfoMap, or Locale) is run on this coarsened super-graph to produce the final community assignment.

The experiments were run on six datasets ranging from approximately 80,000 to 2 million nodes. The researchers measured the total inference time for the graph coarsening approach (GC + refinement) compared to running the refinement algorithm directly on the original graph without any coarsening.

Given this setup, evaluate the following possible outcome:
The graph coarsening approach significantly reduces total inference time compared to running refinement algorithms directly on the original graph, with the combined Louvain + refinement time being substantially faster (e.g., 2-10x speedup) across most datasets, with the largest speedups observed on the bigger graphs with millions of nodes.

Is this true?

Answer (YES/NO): NO